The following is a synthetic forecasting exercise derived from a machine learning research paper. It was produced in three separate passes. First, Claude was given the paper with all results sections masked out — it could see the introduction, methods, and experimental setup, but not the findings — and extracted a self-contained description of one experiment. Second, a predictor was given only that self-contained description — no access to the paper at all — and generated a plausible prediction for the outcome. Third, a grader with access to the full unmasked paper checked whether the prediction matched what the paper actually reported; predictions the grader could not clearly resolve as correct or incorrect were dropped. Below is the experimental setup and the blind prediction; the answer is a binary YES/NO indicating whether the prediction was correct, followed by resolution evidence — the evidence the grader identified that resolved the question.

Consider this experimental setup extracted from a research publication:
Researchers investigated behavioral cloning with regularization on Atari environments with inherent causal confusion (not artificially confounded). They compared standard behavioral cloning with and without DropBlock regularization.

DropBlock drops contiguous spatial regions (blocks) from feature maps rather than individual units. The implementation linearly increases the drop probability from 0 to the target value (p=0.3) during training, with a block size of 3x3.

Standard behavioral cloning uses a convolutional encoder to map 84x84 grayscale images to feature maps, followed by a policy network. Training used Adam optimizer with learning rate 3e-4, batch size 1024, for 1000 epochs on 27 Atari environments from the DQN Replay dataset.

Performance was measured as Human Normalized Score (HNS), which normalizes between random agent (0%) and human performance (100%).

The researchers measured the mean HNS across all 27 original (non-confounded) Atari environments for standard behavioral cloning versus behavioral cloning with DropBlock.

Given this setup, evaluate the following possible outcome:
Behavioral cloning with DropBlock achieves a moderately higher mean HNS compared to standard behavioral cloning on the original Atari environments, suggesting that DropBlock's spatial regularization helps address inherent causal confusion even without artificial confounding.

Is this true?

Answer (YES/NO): YES